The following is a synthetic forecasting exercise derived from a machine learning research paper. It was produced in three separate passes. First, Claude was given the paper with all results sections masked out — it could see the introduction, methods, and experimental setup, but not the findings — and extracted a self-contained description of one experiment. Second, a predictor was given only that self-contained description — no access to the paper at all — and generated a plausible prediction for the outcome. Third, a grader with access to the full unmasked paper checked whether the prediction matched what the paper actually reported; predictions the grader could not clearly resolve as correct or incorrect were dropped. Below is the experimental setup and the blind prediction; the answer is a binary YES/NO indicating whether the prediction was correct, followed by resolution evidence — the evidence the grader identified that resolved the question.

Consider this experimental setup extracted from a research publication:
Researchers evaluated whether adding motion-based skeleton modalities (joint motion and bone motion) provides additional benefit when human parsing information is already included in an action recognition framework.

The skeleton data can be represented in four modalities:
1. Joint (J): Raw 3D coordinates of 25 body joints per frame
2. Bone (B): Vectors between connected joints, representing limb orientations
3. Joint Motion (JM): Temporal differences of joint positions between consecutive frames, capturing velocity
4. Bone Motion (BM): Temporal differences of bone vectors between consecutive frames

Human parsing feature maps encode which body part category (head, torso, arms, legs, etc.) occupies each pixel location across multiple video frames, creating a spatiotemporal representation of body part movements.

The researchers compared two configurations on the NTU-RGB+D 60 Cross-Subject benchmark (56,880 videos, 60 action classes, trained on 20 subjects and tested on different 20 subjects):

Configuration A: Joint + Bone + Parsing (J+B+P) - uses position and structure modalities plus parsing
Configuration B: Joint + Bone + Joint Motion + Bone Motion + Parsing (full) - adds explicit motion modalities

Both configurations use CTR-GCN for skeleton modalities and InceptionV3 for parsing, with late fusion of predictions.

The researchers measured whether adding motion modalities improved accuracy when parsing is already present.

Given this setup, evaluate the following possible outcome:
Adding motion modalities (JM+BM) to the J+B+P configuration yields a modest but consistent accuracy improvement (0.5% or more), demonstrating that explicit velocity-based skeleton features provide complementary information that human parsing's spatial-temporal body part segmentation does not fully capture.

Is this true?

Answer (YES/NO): NO